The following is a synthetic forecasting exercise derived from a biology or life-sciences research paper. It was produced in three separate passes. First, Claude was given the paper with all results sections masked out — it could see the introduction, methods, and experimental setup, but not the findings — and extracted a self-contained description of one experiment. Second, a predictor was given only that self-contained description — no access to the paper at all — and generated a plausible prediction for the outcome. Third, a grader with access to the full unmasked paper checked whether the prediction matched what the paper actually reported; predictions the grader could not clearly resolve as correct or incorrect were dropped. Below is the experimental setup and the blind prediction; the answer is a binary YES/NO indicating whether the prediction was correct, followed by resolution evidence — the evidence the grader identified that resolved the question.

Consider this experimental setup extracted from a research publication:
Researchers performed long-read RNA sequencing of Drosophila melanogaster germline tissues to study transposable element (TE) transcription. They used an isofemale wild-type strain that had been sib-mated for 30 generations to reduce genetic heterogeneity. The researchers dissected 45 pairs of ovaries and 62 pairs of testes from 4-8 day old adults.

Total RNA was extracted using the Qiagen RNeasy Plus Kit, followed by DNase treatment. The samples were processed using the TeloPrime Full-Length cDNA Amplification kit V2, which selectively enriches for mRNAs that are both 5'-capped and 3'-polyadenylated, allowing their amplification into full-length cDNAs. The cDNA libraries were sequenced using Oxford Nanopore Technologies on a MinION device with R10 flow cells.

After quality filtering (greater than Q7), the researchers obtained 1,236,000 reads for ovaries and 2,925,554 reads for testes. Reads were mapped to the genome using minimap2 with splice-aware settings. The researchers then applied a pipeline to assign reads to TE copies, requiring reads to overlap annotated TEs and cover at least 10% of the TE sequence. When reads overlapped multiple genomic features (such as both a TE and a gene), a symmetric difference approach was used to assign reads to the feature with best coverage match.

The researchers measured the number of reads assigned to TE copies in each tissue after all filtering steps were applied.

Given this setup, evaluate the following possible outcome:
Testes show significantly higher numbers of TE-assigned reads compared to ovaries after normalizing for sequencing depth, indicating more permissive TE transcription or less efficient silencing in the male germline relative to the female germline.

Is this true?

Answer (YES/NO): YES